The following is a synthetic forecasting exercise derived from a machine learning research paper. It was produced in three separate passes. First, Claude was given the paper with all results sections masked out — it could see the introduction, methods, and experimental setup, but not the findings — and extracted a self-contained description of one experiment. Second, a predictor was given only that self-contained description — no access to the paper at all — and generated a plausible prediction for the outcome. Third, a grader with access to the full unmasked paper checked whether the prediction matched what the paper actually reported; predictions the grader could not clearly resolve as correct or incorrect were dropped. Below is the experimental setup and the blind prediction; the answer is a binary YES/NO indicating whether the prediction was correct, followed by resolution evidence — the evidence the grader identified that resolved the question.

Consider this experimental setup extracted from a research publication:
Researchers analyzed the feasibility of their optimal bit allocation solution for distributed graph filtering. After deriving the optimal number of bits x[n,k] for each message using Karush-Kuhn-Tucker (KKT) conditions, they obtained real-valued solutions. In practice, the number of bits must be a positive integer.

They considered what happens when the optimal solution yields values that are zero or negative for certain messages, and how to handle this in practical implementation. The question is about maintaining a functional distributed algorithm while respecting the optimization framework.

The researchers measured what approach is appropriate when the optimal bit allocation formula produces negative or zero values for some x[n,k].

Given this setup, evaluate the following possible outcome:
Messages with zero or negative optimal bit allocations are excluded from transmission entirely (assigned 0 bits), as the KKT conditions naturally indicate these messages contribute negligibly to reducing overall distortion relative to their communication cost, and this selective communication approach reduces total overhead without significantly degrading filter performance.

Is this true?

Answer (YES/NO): NO